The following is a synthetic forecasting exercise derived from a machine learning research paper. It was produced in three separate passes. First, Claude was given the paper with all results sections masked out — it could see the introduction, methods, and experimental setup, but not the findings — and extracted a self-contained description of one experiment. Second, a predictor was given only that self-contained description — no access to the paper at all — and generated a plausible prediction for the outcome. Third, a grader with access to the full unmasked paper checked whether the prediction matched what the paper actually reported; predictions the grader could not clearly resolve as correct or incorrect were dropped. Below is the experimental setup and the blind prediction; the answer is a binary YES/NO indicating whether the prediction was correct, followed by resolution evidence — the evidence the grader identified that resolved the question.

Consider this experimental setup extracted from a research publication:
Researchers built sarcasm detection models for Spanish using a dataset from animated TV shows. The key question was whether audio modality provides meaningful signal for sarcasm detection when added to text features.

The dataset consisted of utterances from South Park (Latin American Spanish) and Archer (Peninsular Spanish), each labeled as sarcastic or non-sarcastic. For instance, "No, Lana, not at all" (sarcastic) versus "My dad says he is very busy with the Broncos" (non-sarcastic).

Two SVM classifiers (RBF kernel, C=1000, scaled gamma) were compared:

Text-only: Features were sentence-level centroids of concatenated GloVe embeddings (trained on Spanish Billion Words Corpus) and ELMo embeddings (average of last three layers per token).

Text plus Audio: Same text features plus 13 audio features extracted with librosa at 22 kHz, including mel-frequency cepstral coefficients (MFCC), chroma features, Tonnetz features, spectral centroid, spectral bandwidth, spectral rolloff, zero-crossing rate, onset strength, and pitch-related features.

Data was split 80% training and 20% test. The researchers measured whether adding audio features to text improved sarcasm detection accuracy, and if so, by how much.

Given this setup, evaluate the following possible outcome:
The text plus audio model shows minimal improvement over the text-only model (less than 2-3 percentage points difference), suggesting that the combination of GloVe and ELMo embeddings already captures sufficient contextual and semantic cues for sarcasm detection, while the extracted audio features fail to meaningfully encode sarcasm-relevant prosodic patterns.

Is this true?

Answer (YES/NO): NO